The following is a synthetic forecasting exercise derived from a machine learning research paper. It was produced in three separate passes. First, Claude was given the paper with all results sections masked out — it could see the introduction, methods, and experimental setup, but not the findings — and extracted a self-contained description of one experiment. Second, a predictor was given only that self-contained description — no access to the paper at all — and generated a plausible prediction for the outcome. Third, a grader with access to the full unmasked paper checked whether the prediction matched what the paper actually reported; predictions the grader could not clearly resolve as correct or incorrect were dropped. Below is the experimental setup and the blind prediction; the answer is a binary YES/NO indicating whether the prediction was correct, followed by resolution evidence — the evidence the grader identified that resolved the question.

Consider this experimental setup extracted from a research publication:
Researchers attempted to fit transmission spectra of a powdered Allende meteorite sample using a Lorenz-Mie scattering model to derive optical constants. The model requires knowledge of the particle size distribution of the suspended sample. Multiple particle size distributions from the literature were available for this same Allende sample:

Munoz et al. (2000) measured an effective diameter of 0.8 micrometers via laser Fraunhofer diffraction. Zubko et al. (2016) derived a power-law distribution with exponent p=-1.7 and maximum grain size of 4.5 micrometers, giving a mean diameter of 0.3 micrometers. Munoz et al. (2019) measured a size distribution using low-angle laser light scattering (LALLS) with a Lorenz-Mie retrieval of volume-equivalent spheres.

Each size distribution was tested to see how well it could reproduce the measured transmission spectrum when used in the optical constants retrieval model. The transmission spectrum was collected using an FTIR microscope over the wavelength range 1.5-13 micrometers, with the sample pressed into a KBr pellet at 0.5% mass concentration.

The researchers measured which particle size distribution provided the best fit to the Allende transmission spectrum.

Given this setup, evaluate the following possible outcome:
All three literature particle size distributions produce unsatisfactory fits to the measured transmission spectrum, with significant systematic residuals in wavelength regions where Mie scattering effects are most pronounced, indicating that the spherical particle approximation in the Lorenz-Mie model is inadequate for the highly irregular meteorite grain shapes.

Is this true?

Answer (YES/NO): NO